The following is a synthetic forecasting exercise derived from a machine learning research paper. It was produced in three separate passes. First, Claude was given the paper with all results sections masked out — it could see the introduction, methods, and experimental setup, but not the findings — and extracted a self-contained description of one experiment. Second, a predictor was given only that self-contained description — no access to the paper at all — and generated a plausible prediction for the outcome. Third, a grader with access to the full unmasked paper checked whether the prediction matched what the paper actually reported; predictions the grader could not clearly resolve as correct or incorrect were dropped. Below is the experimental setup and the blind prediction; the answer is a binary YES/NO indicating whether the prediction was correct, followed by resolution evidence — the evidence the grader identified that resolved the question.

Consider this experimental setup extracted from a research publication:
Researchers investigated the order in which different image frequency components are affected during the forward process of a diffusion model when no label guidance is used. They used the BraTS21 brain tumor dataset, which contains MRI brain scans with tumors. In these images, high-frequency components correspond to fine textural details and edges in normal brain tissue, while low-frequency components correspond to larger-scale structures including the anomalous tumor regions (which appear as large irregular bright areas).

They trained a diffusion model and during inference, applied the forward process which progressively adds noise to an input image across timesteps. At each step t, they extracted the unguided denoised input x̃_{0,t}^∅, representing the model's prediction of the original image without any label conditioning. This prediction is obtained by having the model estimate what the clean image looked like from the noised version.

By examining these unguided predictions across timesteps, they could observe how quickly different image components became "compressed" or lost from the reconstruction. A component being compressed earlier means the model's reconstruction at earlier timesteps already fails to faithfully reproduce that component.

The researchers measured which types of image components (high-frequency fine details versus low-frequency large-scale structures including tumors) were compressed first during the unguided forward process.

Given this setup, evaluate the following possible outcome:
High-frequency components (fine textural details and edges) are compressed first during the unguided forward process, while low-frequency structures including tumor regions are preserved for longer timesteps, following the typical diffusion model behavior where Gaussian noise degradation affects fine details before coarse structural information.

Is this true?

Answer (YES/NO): YES